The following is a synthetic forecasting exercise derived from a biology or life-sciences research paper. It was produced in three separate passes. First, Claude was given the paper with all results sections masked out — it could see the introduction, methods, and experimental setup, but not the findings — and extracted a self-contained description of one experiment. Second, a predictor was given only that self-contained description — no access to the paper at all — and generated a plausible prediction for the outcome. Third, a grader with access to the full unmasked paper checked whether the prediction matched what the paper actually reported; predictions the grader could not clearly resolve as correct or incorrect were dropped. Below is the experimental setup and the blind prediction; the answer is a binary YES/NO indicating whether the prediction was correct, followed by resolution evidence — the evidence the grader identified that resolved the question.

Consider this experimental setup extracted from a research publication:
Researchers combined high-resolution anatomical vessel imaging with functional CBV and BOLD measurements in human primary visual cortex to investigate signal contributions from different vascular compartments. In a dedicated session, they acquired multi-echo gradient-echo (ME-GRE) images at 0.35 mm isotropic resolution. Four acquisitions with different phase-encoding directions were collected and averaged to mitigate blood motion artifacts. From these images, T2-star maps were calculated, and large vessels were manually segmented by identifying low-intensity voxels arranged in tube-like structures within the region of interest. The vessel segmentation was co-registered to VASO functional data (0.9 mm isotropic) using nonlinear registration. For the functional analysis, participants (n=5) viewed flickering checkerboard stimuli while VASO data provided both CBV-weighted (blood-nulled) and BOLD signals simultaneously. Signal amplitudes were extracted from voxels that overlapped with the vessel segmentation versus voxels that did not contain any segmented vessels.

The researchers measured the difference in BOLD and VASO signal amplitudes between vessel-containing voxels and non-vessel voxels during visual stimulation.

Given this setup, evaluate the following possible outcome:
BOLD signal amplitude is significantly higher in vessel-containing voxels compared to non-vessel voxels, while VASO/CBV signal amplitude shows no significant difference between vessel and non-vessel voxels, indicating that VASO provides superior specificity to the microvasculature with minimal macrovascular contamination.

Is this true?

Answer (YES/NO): NO